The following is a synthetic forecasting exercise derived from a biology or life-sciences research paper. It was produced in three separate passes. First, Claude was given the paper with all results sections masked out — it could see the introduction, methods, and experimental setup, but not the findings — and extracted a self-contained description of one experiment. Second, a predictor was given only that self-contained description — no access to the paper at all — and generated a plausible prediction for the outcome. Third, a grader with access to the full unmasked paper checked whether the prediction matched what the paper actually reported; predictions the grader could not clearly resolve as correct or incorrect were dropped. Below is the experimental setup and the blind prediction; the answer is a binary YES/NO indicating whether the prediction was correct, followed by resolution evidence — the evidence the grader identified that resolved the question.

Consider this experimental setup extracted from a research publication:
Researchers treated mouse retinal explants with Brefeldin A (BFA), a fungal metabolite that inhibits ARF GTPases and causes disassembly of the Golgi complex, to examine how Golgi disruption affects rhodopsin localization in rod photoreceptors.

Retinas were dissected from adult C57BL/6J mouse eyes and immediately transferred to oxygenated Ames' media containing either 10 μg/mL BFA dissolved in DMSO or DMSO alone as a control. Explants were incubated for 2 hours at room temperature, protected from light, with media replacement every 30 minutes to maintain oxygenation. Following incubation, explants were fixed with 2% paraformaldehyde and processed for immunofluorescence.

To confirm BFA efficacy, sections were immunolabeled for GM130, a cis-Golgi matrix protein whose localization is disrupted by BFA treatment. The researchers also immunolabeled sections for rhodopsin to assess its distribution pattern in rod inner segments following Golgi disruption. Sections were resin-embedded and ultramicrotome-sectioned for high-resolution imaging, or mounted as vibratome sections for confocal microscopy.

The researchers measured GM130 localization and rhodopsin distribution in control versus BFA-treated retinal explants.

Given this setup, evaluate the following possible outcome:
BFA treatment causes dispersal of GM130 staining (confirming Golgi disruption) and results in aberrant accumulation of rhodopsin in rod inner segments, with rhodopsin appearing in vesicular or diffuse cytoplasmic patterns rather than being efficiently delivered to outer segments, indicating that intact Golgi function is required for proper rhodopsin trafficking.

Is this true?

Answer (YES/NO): NO